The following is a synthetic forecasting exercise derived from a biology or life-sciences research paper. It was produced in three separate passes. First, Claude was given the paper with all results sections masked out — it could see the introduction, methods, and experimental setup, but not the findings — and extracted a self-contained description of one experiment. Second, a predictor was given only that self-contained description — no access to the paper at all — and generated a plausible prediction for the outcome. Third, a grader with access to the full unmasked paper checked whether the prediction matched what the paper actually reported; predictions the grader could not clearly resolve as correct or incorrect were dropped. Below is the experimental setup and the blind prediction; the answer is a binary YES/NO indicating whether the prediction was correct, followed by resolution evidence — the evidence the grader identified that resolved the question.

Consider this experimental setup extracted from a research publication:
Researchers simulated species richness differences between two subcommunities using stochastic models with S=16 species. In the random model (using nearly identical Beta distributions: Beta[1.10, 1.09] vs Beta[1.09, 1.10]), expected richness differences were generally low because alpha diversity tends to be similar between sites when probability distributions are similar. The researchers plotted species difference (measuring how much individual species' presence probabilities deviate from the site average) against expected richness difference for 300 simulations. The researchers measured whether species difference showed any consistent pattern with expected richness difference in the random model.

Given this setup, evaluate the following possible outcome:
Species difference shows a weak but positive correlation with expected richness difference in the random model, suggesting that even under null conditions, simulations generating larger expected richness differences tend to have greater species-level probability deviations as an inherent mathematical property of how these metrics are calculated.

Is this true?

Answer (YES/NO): NO